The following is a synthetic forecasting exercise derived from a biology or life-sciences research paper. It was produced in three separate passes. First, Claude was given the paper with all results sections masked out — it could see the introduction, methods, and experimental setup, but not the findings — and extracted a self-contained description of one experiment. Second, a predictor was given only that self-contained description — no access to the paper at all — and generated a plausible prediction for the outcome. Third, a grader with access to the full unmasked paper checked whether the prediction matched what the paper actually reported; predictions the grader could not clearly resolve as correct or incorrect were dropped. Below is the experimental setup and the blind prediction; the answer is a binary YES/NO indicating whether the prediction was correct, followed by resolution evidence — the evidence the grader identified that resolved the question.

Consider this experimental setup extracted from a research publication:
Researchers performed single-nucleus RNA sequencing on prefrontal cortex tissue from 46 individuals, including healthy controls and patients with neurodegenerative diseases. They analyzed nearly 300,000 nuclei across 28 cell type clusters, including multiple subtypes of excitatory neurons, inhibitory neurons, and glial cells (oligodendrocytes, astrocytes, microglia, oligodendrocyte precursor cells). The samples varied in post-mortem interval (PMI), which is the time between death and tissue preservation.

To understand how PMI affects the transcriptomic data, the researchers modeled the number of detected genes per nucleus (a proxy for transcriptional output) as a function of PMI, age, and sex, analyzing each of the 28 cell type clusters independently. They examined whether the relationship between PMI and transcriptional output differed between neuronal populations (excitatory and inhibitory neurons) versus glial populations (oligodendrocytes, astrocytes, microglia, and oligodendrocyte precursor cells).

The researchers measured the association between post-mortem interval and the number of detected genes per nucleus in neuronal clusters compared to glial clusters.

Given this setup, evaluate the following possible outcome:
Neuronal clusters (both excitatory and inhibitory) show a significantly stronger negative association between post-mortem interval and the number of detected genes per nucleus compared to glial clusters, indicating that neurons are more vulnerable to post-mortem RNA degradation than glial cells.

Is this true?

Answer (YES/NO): YES